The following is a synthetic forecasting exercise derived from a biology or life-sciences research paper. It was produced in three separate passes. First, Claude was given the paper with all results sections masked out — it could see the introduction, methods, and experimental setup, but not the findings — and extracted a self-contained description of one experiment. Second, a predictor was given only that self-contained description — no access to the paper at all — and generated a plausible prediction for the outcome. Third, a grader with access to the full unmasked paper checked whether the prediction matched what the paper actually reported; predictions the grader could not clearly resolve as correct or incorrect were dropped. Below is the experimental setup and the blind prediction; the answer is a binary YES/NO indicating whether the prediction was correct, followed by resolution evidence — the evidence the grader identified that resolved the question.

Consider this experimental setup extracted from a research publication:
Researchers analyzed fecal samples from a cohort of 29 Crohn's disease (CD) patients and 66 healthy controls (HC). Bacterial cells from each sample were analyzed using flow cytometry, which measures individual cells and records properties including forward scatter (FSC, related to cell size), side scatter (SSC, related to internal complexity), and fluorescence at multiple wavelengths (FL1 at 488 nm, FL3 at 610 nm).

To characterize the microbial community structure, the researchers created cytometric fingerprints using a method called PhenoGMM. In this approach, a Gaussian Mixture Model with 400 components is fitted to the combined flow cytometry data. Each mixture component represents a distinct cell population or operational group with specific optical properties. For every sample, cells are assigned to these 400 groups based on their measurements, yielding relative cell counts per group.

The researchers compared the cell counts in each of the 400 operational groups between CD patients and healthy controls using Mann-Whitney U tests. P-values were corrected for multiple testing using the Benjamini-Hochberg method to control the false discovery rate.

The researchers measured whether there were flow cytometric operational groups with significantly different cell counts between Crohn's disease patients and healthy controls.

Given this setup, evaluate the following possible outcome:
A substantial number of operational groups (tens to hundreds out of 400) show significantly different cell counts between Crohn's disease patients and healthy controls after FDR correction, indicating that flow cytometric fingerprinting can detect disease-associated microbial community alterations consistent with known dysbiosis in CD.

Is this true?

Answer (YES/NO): YES